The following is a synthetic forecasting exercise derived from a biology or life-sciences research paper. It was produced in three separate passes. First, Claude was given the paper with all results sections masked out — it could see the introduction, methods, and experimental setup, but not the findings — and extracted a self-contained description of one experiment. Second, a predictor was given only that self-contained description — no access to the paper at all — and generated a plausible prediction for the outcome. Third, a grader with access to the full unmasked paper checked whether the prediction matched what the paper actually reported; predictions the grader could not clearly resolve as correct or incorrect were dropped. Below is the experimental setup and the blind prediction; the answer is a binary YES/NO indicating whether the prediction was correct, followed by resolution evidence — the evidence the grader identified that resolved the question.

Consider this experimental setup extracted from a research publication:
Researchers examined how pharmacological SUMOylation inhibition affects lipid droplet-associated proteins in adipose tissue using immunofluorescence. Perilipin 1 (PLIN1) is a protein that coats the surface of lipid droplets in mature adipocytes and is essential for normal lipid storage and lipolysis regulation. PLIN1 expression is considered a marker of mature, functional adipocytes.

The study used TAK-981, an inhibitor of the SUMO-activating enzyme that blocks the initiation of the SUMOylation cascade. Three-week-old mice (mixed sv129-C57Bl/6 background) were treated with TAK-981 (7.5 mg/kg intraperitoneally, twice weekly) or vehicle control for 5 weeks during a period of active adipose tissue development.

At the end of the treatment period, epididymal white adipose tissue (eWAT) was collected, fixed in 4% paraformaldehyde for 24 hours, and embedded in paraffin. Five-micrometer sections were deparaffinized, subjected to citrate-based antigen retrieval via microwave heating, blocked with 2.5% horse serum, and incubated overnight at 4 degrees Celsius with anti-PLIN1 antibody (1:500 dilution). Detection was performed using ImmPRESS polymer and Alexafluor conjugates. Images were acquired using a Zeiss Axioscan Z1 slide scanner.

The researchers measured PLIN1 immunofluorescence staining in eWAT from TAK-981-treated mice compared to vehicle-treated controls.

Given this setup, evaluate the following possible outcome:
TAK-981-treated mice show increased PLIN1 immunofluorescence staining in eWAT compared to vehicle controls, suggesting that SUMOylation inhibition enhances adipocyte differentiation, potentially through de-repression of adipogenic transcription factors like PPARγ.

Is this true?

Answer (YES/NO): NO